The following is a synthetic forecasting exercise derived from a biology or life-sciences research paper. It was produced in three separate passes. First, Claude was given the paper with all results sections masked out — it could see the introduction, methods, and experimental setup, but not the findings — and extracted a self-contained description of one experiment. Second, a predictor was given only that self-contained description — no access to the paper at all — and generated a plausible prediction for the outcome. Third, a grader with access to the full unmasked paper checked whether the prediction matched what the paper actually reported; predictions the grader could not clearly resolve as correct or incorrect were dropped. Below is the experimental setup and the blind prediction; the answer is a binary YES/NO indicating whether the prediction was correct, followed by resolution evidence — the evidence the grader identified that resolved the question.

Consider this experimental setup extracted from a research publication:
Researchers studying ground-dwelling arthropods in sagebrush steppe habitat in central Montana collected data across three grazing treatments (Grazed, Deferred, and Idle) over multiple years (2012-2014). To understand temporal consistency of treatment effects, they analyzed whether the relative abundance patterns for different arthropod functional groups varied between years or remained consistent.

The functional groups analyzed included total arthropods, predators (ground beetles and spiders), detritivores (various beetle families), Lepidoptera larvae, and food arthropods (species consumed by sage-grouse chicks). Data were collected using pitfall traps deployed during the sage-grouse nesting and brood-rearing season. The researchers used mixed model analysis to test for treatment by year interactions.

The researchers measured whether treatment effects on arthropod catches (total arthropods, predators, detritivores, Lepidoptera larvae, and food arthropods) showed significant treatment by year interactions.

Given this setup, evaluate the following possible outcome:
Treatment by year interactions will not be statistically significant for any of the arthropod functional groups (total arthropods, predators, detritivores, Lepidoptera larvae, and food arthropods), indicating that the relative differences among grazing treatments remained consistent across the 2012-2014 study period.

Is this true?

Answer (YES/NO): YES